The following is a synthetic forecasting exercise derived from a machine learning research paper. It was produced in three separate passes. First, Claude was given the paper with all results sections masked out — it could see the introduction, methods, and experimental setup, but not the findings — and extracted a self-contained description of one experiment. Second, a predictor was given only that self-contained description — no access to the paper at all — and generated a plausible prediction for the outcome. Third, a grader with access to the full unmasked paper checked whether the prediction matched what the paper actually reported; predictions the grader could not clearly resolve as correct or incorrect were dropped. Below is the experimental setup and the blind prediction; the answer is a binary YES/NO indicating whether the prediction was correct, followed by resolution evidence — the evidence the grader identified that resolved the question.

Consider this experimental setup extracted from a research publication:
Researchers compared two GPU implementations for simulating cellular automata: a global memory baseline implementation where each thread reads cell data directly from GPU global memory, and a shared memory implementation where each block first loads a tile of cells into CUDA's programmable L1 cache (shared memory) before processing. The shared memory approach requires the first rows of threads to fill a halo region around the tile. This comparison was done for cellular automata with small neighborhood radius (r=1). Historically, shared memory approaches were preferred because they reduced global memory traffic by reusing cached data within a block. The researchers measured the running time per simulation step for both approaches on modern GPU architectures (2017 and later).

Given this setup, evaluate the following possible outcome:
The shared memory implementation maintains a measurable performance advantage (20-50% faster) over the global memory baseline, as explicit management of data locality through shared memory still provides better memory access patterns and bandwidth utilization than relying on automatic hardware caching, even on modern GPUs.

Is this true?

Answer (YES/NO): NO